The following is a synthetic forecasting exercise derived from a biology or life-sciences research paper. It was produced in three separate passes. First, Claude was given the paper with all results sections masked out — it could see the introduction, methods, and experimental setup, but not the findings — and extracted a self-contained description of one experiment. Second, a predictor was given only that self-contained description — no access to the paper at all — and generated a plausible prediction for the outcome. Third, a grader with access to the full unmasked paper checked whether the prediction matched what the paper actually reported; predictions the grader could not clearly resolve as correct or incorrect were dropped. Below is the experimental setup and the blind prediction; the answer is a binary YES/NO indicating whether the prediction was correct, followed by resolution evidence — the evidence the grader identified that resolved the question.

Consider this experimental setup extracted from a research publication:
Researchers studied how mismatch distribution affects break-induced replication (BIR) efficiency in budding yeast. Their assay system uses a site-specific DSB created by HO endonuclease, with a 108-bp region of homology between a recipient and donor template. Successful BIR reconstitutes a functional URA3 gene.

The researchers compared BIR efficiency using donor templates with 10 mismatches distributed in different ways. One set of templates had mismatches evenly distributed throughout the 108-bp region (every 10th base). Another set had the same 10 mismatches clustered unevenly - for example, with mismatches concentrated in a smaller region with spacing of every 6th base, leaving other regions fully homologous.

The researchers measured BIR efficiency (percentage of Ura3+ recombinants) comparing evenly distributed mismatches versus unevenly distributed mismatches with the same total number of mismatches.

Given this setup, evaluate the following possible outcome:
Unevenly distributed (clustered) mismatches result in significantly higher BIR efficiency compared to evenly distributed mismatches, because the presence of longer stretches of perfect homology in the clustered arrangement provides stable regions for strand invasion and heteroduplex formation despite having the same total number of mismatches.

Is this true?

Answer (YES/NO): NO